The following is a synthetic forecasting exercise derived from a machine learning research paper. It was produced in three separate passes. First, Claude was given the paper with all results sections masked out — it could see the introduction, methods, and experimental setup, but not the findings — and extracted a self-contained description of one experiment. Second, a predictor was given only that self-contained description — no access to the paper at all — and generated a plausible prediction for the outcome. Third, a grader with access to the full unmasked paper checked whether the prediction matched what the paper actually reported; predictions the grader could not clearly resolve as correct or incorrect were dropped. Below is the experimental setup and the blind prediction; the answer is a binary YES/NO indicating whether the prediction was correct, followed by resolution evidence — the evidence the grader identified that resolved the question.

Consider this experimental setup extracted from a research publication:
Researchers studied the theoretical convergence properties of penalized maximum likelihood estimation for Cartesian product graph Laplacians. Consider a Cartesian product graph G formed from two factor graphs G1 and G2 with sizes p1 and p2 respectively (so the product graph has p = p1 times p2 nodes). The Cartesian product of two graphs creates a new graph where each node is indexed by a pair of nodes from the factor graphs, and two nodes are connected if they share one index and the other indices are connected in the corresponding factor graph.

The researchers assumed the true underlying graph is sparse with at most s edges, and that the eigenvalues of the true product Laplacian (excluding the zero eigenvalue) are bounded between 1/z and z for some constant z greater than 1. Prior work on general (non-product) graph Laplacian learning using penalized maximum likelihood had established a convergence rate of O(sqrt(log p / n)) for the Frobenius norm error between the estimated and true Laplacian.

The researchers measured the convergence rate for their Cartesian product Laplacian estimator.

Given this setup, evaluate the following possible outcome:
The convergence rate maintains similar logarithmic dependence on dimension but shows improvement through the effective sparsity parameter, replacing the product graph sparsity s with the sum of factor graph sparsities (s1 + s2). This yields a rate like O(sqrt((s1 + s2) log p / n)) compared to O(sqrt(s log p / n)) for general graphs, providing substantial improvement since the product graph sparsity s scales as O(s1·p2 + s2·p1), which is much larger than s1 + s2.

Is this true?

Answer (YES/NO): NO